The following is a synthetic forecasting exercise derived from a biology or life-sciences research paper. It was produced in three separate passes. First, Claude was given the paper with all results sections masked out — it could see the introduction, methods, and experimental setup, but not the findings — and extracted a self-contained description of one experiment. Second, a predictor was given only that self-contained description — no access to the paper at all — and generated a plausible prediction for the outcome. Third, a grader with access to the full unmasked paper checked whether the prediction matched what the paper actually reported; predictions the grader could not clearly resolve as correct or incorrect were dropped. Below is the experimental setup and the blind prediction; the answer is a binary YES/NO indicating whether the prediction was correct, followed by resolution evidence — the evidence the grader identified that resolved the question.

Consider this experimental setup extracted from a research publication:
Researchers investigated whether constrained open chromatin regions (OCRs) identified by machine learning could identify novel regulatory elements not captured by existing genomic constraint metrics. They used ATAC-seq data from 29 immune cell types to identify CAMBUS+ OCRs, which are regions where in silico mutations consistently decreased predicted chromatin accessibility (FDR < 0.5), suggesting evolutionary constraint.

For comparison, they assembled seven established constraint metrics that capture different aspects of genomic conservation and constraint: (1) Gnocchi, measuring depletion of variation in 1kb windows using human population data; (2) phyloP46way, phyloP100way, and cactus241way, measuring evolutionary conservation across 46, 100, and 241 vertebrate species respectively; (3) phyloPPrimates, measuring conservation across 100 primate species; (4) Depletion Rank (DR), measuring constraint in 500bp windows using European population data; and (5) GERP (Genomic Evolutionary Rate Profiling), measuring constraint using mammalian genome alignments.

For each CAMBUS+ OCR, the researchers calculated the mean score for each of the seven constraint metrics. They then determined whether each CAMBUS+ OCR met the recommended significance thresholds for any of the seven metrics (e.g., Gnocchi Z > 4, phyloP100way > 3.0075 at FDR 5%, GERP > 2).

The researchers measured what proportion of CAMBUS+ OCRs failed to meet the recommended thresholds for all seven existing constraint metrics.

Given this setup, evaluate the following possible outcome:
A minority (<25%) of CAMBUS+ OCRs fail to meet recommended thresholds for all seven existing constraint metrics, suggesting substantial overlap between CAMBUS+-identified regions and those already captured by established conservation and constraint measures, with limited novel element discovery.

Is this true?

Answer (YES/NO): NO